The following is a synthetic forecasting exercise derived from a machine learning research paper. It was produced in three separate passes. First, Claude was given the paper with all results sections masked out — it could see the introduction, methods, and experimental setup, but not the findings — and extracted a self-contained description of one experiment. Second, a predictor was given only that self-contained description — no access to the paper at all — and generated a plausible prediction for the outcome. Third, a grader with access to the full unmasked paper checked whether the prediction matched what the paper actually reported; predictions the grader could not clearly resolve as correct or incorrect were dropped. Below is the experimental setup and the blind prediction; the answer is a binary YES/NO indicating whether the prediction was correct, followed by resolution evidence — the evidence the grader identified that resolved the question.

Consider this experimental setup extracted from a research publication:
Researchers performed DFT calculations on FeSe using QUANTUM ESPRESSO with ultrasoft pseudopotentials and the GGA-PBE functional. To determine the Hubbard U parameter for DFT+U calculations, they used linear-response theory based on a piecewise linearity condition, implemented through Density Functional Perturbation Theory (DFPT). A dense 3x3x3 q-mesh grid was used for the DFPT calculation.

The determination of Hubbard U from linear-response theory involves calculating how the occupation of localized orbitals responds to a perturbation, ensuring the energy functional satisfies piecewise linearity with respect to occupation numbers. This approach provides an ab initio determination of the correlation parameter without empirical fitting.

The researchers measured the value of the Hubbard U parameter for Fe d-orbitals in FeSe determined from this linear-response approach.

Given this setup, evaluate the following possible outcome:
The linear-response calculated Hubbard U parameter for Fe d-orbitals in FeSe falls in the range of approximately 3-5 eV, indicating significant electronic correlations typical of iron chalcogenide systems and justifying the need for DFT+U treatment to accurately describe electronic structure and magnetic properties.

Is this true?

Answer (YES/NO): NO